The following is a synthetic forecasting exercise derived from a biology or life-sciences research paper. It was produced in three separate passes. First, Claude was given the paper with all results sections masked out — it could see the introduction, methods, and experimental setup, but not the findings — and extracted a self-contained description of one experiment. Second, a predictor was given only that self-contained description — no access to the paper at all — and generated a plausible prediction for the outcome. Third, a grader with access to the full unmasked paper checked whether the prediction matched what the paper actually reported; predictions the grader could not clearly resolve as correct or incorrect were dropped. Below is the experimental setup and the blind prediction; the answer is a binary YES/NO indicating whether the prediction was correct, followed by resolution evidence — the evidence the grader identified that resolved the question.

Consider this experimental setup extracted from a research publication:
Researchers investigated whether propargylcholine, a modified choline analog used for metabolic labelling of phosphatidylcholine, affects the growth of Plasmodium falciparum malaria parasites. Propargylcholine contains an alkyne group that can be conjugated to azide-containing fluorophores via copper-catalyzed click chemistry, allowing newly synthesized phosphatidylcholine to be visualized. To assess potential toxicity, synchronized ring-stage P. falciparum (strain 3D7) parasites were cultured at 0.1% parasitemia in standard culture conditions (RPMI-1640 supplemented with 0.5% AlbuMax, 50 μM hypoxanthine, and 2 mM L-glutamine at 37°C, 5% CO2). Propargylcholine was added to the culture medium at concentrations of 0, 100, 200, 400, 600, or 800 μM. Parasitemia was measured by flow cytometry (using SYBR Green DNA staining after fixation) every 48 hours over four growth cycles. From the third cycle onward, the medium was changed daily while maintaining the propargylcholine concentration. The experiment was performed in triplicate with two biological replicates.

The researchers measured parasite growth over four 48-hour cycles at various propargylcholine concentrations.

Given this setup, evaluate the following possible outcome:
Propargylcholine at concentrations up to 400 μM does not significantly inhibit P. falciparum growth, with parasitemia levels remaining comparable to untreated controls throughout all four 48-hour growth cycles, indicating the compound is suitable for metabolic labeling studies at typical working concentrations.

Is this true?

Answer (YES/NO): NO